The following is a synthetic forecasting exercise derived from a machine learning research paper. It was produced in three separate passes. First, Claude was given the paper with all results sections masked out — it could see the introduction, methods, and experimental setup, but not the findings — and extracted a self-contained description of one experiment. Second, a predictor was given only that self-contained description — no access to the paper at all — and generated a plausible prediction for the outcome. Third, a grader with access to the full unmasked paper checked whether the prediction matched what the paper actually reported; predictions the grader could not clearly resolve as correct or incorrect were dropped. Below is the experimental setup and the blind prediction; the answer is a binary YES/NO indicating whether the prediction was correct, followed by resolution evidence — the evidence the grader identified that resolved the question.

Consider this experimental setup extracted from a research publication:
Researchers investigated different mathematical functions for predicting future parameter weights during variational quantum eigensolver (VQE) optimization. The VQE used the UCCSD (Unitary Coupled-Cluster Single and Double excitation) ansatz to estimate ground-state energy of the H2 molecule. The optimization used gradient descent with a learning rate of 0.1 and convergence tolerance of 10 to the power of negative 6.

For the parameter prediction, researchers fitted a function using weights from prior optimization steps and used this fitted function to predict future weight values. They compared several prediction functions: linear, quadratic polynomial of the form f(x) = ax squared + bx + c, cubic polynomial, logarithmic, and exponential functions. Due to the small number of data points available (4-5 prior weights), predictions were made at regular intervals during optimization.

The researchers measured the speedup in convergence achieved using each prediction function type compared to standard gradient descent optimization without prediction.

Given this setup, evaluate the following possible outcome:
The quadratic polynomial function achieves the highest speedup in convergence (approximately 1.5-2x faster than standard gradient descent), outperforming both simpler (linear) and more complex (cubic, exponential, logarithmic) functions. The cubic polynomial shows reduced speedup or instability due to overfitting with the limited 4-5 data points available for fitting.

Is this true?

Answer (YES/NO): YES